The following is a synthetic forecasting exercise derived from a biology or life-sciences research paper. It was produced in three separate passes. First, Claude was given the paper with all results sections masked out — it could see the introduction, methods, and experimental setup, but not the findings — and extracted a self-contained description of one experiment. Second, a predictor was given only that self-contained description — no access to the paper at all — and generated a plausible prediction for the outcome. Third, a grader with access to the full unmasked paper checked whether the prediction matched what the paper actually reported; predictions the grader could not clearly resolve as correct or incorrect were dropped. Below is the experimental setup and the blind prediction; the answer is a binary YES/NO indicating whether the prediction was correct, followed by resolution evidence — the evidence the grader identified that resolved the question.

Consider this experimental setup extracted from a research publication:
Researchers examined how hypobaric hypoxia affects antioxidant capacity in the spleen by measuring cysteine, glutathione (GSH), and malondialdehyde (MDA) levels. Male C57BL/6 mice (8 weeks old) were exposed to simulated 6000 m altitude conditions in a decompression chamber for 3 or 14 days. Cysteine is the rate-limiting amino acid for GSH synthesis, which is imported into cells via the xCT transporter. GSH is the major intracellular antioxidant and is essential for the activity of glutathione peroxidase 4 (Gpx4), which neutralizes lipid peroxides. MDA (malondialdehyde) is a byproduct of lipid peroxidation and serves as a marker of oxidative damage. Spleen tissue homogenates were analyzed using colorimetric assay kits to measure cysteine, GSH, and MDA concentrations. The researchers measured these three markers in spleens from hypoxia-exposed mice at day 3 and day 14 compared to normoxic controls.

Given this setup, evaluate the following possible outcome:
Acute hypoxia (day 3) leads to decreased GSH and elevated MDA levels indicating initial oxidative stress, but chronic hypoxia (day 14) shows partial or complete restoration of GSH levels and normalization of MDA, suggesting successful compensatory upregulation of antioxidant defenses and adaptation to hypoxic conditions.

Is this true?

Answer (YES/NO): NO